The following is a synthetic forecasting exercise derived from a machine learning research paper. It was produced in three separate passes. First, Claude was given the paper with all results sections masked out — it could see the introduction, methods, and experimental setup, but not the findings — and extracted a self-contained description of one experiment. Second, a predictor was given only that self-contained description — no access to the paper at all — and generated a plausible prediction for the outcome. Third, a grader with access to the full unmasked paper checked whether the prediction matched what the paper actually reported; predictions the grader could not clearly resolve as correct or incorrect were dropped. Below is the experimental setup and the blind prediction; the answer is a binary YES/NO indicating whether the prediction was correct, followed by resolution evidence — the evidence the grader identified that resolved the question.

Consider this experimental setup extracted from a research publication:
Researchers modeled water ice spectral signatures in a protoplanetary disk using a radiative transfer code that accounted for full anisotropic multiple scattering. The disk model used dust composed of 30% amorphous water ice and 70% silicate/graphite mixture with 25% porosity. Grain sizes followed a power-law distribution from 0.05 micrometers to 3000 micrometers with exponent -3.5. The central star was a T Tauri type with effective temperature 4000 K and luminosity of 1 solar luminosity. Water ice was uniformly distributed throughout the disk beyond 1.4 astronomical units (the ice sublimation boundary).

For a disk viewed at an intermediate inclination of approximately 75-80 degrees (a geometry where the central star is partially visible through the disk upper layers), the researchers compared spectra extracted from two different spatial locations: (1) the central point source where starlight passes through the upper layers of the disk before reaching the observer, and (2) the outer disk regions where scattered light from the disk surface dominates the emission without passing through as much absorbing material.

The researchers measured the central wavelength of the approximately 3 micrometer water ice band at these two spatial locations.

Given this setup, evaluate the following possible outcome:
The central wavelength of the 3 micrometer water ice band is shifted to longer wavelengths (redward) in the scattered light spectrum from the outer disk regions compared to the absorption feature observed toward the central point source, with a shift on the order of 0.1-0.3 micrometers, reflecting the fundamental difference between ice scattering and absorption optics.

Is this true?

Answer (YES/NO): NO